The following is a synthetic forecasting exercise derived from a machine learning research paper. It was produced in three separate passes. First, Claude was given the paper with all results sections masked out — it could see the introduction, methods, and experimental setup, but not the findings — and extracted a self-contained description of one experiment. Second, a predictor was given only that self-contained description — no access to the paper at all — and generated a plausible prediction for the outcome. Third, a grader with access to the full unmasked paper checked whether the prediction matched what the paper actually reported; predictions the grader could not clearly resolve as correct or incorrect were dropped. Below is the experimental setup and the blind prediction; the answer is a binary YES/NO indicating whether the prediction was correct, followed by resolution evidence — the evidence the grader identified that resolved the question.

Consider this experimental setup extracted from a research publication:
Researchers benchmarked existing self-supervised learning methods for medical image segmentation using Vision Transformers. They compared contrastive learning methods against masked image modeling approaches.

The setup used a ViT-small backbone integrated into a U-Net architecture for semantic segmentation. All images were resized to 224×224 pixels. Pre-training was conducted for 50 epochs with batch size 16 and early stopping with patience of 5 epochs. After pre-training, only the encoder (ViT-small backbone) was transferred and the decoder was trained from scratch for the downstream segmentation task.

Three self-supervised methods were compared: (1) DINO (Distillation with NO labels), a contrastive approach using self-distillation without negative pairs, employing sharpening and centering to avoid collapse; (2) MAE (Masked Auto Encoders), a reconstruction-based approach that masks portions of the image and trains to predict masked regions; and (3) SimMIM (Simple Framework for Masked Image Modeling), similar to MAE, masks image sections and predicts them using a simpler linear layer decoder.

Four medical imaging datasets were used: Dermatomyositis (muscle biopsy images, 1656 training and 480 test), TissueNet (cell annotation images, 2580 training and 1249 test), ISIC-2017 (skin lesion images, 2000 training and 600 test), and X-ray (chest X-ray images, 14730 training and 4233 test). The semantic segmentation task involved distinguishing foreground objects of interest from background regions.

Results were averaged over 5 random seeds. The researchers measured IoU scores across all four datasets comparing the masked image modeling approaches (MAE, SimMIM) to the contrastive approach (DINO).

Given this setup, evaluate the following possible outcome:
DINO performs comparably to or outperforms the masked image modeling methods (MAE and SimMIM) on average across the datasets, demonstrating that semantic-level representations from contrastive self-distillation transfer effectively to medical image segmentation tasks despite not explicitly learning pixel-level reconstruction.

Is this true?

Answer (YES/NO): NO